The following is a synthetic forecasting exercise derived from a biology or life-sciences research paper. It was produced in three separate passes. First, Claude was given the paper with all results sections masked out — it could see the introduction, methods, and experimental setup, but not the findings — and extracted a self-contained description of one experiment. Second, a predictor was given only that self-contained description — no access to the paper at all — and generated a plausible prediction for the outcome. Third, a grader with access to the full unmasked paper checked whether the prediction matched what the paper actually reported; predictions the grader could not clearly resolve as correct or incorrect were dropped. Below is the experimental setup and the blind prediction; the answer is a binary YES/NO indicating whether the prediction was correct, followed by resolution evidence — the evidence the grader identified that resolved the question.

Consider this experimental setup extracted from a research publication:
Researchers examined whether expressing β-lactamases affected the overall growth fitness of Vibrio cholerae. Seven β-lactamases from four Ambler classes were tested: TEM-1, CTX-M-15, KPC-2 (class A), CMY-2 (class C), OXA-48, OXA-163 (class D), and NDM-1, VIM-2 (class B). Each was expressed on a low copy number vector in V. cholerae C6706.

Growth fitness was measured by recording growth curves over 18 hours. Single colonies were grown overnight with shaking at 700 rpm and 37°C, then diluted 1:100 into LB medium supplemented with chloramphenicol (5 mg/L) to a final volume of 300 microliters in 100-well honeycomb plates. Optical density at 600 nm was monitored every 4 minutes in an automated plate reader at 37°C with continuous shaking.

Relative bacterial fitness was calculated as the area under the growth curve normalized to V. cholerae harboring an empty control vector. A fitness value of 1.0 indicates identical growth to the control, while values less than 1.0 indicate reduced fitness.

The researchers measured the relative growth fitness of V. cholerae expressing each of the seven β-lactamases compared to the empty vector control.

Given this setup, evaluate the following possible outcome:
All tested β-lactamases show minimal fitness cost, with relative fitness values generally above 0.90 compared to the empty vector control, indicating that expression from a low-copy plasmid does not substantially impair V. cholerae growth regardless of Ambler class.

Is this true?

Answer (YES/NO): NO